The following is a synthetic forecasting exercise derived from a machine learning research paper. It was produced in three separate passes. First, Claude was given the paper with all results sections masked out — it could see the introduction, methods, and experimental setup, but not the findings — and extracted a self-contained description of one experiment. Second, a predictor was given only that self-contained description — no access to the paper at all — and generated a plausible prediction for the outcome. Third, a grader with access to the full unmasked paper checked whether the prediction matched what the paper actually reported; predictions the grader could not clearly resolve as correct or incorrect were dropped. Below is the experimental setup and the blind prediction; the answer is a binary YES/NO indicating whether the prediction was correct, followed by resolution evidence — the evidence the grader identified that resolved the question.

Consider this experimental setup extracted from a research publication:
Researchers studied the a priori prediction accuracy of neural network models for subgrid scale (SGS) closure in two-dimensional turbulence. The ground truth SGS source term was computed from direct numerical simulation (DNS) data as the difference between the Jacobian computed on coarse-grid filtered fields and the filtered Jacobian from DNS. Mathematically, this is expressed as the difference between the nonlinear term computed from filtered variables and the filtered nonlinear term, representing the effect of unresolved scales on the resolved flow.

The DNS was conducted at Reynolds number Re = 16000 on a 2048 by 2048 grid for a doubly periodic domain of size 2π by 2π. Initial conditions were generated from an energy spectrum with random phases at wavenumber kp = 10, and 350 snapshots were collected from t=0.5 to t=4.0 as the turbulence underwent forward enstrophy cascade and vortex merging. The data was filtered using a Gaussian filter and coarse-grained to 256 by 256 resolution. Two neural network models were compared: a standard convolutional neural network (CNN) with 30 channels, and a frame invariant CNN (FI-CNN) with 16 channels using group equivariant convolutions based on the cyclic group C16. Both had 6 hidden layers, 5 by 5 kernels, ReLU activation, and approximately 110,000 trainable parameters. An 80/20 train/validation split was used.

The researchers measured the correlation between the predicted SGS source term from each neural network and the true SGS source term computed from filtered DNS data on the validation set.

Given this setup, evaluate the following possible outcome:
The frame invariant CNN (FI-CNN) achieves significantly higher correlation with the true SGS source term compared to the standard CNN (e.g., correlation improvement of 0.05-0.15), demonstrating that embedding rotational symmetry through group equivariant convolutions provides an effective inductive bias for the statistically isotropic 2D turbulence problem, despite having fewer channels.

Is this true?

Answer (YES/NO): NO